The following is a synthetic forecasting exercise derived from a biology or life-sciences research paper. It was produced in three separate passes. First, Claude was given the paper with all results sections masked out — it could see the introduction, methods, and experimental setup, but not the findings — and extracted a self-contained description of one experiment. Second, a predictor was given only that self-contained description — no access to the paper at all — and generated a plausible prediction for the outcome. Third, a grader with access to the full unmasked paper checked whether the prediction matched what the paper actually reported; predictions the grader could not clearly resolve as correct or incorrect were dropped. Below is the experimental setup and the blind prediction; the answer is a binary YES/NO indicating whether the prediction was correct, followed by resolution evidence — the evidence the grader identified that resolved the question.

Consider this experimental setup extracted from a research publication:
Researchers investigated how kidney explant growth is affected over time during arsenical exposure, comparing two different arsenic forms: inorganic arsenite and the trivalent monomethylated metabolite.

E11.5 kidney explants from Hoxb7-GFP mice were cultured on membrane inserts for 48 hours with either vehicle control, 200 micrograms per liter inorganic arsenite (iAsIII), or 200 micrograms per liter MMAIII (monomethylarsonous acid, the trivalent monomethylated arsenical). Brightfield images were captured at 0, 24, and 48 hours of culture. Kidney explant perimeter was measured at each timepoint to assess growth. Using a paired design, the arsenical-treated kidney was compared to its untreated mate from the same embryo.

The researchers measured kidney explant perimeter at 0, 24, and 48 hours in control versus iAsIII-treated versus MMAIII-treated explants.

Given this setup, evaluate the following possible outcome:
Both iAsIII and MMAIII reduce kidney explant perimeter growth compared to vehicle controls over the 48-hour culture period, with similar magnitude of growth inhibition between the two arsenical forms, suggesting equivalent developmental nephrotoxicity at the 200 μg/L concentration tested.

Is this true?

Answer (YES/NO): NO